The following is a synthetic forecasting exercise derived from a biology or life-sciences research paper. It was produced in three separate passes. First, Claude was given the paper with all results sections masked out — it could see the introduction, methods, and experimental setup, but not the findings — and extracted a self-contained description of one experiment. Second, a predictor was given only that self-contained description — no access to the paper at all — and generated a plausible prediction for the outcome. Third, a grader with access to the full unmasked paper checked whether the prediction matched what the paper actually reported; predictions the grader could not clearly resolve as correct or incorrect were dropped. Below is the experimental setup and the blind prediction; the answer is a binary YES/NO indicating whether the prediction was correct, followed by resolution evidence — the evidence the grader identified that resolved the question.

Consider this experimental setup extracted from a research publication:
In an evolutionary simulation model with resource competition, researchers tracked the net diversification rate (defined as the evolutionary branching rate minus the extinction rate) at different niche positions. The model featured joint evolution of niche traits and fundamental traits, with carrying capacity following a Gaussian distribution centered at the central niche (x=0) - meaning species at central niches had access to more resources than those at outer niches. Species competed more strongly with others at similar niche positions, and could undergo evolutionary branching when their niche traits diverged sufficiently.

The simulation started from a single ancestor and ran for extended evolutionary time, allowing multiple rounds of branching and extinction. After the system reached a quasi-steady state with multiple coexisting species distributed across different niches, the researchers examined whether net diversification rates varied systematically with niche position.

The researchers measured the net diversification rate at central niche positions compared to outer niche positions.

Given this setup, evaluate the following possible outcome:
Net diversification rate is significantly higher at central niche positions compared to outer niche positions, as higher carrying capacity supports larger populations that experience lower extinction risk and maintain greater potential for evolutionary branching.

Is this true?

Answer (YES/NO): YES